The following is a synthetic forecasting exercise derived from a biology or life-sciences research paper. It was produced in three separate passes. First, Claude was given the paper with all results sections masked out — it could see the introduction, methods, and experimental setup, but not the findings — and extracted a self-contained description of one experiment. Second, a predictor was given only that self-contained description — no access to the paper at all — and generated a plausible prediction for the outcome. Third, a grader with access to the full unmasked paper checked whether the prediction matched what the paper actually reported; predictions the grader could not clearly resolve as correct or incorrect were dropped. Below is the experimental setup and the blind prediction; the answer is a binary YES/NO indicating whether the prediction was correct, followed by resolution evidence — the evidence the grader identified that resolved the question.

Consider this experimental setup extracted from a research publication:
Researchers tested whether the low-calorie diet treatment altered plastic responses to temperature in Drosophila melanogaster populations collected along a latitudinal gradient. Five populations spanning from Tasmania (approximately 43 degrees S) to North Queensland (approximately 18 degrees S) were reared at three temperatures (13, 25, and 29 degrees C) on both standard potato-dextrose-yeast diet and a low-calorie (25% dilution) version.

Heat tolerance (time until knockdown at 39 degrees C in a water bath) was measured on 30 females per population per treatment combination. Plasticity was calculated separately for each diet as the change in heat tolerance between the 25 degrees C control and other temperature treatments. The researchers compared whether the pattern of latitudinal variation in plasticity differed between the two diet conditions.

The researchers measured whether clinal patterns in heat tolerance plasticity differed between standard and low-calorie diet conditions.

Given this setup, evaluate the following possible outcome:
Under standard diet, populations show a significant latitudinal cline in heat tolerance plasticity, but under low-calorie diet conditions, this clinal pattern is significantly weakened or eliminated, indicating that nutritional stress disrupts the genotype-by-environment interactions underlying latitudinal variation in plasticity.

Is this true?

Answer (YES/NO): NO